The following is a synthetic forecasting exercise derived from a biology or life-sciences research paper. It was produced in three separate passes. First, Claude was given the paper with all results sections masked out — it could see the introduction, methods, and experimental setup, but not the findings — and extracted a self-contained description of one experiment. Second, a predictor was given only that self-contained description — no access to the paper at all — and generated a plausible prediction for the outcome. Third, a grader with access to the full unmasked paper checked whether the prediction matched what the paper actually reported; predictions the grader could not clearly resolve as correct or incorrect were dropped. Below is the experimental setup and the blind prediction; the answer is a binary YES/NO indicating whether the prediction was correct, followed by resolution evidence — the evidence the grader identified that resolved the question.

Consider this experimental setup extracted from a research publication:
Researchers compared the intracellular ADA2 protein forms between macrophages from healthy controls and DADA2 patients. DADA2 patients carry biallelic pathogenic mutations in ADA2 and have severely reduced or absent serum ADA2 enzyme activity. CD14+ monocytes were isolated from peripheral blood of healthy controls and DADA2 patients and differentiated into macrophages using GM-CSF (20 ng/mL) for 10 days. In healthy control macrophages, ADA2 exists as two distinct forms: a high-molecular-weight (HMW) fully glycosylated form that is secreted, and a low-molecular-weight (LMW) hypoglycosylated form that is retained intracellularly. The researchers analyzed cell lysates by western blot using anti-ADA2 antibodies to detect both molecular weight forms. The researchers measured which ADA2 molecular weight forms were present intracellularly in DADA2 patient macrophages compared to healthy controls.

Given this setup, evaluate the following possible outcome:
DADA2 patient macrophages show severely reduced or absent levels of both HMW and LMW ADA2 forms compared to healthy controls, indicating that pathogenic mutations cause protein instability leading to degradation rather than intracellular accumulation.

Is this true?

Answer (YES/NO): NO